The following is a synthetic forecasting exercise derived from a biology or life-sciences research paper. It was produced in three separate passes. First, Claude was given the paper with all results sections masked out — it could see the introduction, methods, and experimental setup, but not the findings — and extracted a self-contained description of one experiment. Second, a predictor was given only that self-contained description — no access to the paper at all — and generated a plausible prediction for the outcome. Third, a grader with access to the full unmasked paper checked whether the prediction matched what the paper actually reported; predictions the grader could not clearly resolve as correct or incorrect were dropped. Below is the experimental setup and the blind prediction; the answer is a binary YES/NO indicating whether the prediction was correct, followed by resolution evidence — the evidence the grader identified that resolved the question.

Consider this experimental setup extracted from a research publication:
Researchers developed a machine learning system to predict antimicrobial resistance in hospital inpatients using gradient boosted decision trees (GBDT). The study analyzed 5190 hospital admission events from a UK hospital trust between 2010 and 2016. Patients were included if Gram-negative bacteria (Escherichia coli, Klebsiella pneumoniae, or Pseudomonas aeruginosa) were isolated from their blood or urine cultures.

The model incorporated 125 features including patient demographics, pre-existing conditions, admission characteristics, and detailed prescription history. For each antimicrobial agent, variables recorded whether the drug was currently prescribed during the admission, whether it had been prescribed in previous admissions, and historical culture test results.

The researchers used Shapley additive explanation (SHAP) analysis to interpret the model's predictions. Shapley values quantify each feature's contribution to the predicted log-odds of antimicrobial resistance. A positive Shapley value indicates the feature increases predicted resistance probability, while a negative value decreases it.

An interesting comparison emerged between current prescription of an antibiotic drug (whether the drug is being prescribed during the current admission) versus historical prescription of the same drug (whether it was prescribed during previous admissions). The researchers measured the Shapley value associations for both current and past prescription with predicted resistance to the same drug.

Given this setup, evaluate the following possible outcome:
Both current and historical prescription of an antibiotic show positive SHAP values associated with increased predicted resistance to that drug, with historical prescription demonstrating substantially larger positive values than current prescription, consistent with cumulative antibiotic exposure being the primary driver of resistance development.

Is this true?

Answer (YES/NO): NO